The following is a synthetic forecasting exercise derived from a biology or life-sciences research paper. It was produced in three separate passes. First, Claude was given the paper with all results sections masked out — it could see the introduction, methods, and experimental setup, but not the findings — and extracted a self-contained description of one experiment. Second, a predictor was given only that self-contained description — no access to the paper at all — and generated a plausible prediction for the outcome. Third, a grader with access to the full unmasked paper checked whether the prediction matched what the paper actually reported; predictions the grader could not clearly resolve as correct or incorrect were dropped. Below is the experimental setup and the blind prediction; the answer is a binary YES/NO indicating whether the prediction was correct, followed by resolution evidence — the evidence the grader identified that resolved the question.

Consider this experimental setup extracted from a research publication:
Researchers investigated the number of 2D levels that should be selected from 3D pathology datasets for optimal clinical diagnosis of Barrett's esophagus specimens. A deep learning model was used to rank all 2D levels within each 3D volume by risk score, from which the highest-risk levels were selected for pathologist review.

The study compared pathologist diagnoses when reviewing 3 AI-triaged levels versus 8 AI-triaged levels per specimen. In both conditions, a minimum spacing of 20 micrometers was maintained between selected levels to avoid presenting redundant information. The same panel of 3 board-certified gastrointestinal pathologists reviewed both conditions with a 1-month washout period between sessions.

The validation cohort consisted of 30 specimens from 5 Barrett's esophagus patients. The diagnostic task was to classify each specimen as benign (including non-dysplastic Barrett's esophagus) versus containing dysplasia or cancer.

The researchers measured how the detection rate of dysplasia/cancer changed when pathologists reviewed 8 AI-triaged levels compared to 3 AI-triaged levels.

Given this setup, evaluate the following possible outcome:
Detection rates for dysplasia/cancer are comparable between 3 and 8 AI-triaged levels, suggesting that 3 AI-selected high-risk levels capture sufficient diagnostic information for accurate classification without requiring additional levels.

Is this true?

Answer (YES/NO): NO